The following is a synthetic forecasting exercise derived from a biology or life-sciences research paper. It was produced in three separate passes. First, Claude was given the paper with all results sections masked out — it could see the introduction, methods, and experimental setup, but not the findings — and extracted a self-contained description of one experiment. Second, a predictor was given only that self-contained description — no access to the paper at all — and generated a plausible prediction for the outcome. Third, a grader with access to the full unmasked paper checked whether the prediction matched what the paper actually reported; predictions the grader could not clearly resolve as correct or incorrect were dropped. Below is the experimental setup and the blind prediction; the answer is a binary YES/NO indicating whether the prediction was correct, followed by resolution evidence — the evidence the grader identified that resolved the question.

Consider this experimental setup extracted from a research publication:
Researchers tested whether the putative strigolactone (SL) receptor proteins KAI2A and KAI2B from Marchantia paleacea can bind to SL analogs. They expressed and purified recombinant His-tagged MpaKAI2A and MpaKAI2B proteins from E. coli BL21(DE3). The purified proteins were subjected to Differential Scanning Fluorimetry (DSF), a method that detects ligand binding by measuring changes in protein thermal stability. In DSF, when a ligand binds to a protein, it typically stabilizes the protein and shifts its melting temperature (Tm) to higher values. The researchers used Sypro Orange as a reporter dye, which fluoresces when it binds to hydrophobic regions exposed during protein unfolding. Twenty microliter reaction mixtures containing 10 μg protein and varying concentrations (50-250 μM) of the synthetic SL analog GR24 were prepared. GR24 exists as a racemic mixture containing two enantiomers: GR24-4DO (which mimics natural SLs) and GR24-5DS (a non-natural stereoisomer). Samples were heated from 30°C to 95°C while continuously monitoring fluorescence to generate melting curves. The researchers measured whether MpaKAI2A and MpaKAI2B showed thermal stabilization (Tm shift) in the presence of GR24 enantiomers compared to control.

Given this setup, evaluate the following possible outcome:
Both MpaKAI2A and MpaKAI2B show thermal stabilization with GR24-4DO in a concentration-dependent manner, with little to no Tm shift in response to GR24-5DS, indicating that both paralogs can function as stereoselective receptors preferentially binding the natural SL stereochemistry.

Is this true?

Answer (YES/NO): NO